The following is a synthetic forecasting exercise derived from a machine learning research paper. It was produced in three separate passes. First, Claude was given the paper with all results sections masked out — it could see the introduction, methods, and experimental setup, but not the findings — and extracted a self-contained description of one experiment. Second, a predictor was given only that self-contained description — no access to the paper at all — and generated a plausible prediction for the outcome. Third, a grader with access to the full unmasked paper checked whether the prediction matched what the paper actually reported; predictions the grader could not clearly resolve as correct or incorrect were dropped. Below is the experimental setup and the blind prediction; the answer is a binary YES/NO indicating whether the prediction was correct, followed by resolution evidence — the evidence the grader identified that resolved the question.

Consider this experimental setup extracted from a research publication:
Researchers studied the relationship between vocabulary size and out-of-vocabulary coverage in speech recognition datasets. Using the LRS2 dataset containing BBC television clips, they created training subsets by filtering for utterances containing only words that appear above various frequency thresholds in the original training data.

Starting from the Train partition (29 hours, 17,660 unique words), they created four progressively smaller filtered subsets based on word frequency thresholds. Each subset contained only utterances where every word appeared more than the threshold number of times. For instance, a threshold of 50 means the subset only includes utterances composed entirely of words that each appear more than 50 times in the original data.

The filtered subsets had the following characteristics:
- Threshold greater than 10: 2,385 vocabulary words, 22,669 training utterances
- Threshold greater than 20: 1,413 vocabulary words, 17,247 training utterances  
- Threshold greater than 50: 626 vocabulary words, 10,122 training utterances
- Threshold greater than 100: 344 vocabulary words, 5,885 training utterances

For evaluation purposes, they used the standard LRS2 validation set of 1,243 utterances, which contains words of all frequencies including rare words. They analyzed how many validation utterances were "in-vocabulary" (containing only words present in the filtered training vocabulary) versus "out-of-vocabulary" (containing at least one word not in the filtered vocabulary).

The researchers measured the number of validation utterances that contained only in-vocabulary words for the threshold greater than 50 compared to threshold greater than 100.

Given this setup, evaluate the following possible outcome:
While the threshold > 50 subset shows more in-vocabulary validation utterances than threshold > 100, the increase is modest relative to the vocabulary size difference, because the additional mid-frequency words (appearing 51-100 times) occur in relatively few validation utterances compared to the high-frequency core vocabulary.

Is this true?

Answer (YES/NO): YES